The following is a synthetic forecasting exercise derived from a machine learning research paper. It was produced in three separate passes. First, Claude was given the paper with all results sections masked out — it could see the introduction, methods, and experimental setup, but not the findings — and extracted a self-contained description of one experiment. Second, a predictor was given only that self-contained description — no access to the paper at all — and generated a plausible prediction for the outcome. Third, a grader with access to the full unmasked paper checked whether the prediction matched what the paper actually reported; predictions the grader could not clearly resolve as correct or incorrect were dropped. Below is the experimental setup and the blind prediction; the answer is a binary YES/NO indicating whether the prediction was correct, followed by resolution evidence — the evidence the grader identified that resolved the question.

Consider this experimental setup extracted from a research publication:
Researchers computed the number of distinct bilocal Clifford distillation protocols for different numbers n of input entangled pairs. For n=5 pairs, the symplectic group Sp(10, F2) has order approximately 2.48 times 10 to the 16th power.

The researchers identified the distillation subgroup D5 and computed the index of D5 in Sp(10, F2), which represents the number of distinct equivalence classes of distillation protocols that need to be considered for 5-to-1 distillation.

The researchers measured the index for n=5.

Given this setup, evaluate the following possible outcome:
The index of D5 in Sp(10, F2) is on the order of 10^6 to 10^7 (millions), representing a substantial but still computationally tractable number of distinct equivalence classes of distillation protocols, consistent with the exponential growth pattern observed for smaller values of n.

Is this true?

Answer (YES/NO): NO